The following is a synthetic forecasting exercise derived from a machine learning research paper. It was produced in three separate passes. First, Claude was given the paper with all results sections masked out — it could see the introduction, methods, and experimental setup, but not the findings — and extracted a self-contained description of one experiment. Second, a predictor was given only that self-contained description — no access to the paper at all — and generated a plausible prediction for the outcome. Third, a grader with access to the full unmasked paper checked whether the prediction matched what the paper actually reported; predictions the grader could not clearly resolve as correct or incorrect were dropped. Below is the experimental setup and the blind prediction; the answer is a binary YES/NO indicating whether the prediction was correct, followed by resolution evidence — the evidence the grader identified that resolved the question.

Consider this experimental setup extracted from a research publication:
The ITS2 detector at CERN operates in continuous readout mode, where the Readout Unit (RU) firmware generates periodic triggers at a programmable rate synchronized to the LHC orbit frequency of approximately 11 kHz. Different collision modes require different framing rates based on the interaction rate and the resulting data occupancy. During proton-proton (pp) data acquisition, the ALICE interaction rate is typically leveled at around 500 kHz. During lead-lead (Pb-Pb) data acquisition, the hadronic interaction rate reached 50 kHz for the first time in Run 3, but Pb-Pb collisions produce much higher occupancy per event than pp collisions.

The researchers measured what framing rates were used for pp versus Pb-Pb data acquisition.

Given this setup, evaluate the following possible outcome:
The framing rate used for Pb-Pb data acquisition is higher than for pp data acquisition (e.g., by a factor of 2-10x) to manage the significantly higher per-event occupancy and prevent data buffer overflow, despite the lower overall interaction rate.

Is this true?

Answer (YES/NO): NO